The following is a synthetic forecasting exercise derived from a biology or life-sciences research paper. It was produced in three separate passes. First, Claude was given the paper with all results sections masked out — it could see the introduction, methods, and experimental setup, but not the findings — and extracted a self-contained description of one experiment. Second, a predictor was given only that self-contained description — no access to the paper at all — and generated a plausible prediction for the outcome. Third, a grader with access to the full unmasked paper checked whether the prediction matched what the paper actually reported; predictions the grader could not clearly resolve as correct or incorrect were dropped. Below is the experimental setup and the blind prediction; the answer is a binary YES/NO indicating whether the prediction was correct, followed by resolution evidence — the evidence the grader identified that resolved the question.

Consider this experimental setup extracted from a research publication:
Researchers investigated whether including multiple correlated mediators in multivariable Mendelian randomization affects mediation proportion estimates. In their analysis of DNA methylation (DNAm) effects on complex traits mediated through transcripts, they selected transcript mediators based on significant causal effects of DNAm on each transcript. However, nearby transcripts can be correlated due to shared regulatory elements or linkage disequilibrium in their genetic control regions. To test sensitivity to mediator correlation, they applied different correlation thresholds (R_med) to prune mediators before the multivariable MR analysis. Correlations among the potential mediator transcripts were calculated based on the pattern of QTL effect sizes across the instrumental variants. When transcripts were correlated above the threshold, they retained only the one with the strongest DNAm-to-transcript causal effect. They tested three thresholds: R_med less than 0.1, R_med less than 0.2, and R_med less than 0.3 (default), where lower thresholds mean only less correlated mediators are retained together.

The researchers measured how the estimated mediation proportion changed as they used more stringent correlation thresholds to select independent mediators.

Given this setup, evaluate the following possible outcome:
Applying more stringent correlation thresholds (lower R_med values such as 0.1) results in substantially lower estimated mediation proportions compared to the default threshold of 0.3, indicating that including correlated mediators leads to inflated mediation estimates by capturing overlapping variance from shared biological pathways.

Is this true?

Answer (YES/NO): NO